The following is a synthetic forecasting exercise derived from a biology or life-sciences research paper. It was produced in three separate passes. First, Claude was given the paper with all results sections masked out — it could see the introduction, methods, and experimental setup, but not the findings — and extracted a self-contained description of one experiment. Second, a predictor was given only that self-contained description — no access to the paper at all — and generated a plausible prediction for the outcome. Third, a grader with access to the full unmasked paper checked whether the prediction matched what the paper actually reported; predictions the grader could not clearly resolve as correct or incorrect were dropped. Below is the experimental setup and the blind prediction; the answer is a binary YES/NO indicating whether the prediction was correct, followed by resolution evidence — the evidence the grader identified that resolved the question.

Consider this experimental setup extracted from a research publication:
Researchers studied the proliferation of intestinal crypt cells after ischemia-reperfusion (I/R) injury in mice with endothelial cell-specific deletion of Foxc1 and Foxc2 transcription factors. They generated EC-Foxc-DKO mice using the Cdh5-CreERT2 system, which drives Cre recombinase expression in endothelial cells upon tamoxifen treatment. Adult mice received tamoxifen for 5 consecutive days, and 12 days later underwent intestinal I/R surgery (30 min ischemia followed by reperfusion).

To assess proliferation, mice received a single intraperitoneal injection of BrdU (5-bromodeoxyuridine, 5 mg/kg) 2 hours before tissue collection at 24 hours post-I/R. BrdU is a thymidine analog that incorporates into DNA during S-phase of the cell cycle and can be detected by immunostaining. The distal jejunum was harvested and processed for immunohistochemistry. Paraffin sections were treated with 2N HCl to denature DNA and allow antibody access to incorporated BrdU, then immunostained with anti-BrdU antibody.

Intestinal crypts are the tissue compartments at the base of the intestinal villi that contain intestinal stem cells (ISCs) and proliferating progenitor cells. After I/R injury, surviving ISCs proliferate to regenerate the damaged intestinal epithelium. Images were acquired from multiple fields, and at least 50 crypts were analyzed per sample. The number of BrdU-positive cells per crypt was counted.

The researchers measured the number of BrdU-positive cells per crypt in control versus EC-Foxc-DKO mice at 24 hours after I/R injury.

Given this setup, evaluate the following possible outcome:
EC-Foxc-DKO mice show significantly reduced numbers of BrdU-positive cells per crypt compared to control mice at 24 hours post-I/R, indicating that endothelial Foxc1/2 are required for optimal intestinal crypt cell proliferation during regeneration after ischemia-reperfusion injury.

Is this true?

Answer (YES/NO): YES